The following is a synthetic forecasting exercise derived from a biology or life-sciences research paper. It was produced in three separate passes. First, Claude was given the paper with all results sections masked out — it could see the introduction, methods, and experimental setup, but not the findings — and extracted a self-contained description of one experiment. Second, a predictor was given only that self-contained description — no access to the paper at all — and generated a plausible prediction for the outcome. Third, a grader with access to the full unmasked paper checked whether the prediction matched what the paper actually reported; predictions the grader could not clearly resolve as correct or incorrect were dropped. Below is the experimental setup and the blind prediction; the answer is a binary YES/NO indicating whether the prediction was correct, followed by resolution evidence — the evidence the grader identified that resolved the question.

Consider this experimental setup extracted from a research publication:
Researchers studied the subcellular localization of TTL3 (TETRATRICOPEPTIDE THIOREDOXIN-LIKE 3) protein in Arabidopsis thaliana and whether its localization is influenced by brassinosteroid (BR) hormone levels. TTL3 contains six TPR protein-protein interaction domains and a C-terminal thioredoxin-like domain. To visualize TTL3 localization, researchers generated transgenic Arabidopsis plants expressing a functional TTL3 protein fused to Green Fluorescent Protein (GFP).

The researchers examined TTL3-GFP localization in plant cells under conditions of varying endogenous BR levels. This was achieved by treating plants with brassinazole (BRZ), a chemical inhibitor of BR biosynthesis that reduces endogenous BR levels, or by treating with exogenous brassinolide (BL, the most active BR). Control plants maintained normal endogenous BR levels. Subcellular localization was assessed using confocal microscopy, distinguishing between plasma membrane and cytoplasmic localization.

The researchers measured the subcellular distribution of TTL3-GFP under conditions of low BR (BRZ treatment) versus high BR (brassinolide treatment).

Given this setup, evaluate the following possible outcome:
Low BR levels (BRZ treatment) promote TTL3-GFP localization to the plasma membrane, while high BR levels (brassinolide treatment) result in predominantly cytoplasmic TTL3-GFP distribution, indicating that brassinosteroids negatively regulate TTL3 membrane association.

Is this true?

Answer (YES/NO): NO